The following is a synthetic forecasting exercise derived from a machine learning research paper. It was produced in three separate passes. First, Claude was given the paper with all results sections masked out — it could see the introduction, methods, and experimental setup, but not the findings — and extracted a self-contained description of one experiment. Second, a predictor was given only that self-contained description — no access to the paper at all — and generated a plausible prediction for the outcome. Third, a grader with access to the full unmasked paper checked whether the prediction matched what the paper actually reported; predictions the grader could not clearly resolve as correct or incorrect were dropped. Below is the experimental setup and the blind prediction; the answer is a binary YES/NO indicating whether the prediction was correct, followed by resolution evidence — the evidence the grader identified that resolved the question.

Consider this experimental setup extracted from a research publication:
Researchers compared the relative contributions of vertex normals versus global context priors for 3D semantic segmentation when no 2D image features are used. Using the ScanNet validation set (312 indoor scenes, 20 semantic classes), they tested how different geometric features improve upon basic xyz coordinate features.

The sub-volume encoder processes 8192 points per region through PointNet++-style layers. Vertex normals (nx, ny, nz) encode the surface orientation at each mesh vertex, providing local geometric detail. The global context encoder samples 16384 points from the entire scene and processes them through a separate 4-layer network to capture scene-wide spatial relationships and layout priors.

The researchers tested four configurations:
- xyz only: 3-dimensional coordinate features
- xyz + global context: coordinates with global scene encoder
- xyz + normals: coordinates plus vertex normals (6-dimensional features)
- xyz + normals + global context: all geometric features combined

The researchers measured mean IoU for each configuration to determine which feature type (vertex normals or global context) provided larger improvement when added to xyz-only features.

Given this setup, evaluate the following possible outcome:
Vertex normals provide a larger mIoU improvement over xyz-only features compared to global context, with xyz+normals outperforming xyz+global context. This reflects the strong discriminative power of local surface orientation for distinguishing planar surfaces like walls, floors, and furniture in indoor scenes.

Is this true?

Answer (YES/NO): YES